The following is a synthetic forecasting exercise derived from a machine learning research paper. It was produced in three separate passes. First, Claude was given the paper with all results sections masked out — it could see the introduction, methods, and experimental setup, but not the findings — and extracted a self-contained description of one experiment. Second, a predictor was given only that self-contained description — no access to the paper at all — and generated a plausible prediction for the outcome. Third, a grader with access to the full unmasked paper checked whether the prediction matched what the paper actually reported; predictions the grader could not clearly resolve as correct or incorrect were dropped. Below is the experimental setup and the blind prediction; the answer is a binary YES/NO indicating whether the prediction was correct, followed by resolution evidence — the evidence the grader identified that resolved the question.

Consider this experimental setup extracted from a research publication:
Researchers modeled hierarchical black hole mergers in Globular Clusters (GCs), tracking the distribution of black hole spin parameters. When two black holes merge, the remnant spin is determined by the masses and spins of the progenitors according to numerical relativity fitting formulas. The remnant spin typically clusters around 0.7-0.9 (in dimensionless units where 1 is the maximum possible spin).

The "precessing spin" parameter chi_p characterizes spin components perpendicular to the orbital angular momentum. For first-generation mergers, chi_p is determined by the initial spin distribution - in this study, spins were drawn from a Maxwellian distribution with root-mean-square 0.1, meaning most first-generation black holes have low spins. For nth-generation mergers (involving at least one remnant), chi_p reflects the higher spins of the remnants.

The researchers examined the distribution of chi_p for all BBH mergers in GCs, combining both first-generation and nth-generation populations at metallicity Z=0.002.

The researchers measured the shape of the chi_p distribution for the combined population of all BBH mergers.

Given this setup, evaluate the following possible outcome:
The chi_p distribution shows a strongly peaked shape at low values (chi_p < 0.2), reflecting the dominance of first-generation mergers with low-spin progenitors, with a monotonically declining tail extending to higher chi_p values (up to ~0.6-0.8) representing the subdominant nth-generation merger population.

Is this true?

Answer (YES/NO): NO